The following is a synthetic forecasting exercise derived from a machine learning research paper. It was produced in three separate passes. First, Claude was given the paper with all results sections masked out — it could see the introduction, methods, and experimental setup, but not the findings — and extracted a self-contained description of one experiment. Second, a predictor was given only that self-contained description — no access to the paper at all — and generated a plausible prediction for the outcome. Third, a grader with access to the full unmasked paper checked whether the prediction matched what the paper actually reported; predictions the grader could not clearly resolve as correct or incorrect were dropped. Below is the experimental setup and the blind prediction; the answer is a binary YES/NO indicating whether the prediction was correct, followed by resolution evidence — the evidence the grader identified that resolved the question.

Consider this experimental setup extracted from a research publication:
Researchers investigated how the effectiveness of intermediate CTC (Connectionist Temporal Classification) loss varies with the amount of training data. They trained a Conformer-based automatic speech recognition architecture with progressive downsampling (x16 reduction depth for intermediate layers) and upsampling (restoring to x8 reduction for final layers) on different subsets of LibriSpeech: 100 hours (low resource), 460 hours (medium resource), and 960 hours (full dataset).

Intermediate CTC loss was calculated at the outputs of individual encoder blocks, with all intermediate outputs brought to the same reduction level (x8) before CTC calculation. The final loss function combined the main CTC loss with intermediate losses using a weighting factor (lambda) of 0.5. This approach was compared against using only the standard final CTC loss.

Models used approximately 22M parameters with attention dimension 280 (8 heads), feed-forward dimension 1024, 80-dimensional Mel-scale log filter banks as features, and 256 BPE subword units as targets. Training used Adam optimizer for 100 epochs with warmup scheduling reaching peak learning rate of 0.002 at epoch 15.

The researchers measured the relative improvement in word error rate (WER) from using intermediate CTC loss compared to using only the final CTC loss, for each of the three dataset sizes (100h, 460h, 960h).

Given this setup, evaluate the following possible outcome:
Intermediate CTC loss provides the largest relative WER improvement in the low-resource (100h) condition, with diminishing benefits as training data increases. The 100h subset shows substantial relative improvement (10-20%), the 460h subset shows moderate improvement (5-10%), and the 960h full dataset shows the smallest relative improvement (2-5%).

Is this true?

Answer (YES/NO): NO